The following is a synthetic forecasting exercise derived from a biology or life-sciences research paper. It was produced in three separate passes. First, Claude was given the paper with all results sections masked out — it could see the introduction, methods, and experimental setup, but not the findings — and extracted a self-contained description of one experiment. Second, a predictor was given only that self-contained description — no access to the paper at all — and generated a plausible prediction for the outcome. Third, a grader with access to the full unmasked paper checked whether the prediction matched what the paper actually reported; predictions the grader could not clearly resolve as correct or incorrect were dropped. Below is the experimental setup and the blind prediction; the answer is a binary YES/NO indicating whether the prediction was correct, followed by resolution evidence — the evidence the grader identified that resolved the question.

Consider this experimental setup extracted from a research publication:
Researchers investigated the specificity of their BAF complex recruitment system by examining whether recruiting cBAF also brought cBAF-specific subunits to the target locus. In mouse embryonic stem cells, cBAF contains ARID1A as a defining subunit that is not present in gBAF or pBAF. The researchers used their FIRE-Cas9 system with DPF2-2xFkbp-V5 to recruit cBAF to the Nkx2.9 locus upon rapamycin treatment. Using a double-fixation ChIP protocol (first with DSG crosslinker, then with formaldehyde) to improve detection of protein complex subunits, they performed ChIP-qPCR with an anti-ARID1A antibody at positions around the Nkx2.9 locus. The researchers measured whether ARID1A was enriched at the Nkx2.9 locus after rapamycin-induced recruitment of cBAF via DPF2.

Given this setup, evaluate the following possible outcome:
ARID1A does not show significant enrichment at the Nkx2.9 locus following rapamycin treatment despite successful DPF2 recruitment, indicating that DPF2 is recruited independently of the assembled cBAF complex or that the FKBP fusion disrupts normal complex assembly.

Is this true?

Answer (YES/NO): NO